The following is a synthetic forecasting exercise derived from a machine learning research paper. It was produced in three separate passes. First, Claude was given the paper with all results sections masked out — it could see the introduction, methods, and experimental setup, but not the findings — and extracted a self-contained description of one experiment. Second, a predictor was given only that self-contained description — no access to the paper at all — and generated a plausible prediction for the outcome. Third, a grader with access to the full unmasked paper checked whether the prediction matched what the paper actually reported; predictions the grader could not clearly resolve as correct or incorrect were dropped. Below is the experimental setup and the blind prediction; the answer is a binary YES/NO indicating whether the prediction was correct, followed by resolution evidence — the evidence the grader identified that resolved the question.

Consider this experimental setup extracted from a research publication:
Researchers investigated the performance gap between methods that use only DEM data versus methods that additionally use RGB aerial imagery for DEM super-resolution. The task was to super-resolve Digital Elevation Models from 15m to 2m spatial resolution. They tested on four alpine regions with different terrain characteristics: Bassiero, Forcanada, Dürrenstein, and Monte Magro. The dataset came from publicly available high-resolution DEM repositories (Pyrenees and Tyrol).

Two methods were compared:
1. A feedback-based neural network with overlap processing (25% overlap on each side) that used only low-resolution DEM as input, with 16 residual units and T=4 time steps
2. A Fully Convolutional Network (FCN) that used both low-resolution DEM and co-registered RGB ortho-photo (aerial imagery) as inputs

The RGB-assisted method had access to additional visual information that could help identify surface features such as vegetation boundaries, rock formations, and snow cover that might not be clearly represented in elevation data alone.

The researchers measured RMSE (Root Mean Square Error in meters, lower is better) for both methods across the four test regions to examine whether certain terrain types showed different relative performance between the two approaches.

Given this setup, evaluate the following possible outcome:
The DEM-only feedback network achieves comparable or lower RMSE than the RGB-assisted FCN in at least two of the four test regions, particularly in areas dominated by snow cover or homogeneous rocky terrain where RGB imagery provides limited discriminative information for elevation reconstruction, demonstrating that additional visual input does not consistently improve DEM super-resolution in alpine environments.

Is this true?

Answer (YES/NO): YES